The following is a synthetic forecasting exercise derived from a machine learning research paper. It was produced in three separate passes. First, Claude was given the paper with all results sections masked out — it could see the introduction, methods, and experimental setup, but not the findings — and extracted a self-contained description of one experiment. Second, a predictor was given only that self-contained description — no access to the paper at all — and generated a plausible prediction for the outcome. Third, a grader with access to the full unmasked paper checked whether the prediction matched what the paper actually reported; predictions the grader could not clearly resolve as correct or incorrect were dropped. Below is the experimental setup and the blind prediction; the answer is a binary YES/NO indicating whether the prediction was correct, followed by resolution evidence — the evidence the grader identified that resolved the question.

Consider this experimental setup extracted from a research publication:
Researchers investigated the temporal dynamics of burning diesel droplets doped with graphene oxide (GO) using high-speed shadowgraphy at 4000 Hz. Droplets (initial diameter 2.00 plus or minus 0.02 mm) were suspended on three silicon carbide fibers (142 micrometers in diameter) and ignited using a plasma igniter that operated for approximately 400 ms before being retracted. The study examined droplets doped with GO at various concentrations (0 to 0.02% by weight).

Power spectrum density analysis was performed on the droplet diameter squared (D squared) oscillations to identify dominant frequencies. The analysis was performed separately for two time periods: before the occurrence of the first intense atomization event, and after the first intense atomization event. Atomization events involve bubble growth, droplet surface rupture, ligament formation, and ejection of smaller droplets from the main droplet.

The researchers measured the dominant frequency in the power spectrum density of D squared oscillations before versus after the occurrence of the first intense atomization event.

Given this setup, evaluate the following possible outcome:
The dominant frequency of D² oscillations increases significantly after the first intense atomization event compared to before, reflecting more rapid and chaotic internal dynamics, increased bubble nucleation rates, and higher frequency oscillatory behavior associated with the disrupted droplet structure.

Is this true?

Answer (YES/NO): NO